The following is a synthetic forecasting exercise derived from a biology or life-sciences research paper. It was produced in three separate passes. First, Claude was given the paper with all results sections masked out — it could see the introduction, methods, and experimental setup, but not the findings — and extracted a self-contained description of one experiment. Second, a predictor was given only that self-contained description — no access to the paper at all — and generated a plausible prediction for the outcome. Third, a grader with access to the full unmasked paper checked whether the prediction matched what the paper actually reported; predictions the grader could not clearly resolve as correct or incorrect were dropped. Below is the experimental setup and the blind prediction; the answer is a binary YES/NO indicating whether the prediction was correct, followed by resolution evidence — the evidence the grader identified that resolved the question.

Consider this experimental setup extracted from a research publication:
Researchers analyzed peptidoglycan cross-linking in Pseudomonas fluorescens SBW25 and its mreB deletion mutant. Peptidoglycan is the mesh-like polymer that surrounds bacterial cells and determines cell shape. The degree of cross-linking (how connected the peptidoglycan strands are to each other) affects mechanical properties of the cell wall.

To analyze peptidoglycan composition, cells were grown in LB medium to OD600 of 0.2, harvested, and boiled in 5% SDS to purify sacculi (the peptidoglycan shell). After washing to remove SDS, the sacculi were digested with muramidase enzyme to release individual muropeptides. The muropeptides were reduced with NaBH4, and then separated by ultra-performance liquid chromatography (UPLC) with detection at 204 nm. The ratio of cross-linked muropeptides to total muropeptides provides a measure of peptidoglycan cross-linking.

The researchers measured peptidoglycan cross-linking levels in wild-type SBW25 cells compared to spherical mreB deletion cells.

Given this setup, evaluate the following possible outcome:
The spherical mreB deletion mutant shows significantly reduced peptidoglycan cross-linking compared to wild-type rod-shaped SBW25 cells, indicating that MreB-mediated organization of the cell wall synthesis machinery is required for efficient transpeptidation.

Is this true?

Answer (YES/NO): NO